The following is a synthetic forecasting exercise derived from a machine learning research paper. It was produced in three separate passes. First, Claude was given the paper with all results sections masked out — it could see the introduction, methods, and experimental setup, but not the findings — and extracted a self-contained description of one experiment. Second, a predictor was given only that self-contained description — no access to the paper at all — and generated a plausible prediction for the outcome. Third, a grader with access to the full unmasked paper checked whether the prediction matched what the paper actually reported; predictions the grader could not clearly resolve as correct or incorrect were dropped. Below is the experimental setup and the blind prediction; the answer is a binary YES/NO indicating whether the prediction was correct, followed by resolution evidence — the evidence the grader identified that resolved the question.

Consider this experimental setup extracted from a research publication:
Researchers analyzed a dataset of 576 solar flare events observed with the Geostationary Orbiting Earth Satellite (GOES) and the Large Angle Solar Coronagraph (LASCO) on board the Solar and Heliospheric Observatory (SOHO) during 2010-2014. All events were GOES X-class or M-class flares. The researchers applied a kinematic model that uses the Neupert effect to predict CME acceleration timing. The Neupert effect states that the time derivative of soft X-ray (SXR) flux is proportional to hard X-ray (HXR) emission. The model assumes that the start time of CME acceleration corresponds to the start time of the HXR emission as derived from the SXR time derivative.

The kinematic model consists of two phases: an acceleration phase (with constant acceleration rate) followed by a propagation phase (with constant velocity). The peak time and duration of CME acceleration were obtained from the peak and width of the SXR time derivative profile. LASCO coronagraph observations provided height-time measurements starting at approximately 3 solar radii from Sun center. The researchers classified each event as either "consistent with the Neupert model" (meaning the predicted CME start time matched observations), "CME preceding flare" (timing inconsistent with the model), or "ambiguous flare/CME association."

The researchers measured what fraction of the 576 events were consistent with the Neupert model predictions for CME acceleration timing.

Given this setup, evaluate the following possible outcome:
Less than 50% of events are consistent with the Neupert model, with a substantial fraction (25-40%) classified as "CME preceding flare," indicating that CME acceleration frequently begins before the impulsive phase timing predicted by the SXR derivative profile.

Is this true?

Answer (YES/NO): NO